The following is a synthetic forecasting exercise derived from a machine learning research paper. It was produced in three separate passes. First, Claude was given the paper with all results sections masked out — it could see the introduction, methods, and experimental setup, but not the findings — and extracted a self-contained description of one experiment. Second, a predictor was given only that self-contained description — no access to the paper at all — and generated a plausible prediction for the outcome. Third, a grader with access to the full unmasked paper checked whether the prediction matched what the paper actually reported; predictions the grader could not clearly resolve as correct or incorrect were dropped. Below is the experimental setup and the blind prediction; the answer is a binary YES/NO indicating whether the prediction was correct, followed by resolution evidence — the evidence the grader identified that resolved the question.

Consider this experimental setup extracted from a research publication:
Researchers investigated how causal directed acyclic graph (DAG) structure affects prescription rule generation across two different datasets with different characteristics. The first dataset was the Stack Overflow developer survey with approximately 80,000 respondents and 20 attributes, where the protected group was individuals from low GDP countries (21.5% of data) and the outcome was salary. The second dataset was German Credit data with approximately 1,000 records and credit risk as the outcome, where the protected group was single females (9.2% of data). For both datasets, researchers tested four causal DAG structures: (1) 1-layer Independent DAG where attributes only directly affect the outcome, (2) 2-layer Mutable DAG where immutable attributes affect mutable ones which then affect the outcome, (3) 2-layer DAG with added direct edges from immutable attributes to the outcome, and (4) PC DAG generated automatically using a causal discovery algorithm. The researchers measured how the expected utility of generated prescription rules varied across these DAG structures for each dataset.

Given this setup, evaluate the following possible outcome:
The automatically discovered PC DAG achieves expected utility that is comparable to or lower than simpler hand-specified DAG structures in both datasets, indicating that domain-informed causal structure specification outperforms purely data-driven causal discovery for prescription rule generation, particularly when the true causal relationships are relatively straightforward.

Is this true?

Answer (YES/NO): NO